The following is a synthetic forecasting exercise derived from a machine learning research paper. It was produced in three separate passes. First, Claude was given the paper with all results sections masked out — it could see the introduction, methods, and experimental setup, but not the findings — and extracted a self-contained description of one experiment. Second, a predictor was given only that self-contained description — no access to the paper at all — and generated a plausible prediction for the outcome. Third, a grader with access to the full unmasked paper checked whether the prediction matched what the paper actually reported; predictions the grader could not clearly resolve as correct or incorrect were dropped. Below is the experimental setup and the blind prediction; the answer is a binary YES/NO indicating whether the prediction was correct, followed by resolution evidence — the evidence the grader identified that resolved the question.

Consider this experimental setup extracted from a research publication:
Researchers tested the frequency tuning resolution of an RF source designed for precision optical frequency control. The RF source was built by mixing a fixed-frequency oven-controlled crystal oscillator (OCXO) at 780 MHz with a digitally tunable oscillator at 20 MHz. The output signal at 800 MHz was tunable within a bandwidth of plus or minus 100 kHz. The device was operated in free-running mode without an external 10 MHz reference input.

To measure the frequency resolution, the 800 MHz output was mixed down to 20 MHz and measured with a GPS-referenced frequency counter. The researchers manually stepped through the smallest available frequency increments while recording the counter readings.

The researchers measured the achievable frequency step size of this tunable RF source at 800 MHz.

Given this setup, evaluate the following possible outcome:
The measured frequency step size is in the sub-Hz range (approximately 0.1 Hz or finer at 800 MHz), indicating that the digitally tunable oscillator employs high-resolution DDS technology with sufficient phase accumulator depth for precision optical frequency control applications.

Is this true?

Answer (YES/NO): YES